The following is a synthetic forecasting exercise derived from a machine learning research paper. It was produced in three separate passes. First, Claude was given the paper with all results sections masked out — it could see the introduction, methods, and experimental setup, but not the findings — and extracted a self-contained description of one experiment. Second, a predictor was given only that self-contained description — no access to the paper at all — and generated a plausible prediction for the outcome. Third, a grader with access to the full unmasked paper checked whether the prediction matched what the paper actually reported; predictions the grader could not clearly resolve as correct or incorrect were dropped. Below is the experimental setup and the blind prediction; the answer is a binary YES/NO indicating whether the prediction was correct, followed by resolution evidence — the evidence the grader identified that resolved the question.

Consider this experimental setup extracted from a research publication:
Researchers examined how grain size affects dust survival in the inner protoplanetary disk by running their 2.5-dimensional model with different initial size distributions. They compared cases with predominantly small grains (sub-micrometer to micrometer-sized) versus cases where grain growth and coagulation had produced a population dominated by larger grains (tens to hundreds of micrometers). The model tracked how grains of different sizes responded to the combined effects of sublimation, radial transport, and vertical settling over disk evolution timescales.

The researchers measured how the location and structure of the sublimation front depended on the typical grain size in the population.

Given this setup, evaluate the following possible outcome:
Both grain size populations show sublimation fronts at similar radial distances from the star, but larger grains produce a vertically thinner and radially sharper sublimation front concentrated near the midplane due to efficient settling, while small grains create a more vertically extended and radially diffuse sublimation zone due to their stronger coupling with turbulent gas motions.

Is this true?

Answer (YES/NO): NO